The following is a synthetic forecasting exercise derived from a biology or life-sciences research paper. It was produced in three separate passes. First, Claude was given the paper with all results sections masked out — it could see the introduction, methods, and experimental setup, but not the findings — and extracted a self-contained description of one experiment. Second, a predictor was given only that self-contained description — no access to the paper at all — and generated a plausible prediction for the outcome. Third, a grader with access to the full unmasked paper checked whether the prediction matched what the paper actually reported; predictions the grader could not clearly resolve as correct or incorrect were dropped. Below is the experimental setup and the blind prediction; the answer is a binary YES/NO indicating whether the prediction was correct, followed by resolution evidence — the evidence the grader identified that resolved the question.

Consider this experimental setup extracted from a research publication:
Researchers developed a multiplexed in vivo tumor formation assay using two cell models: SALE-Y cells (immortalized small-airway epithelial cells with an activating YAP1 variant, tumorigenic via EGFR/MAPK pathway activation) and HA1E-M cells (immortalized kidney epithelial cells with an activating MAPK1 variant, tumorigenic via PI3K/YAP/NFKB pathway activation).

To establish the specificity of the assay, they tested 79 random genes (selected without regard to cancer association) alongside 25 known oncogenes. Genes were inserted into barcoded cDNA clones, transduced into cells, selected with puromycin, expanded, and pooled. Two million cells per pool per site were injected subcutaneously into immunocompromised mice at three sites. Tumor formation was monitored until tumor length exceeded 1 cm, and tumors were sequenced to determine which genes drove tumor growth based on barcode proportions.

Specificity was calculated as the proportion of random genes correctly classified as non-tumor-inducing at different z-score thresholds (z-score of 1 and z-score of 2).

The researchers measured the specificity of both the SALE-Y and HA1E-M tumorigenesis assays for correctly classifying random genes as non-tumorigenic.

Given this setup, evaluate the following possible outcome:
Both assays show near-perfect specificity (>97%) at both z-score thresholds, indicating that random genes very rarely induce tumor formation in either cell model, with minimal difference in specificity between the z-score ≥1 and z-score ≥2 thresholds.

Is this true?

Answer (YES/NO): NO